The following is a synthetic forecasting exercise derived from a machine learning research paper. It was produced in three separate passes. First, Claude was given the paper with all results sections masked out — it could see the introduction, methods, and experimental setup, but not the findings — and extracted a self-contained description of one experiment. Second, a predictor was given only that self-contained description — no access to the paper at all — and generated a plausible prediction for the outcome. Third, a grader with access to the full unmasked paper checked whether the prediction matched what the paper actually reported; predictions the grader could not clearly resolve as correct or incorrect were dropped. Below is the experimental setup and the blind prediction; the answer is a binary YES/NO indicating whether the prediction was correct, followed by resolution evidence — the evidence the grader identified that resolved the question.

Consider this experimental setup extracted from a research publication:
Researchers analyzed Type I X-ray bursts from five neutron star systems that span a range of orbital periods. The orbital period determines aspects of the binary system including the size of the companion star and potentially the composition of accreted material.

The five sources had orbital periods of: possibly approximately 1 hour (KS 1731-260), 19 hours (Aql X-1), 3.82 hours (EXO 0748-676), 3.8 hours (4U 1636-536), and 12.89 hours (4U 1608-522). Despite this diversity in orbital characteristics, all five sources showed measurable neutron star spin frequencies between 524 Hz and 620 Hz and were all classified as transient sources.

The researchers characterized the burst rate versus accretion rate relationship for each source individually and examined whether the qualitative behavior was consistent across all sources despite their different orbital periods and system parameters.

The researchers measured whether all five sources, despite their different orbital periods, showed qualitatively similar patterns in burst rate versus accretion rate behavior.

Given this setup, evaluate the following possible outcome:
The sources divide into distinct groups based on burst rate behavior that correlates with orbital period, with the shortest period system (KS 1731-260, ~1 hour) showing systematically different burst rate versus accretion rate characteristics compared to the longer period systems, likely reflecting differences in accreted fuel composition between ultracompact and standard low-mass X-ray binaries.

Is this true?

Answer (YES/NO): NO